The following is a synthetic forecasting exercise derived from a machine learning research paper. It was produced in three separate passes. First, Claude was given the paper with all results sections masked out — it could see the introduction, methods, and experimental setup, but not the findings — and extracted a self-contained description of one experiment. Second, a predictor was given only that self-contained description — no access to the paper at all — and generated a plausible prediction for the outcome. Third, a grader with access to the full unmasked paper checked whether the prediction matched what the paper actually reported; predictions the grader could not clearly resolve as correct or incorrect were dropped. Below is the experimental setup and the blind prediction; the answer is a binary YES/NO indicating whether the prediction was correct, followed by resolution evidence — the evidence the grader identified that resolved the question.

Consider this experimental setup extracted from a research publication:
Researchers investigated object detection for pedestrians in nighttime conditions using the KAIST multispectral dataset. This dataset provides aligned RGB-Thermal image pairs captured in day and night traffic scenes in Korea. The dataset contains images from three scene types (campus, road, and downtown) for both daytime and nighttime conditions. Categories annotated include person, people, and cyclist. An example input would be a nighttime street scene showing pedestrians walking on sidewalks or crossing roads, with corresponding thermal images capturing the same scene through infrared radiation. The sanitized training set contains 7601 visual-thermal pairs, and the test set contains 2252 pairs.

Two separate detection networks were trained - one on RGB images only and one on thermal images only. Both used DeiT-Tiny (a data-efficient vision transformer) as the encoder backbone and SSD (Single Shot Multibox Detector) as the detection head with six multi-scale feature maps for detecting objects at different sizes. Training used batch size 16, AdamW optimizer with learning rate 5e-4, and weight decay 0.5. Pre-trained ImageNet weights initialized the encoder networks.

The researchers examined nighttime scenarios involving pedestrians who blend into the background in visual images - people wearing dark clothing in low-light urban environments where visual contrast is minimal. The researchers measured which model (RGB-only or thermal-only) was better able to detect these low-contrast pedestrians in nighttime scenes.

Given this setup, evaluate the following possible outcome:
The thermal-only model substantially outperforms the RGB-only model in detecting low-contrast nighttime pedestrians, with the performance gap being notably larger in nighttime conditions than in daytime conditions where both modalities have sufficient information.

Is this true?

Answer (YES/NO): NO